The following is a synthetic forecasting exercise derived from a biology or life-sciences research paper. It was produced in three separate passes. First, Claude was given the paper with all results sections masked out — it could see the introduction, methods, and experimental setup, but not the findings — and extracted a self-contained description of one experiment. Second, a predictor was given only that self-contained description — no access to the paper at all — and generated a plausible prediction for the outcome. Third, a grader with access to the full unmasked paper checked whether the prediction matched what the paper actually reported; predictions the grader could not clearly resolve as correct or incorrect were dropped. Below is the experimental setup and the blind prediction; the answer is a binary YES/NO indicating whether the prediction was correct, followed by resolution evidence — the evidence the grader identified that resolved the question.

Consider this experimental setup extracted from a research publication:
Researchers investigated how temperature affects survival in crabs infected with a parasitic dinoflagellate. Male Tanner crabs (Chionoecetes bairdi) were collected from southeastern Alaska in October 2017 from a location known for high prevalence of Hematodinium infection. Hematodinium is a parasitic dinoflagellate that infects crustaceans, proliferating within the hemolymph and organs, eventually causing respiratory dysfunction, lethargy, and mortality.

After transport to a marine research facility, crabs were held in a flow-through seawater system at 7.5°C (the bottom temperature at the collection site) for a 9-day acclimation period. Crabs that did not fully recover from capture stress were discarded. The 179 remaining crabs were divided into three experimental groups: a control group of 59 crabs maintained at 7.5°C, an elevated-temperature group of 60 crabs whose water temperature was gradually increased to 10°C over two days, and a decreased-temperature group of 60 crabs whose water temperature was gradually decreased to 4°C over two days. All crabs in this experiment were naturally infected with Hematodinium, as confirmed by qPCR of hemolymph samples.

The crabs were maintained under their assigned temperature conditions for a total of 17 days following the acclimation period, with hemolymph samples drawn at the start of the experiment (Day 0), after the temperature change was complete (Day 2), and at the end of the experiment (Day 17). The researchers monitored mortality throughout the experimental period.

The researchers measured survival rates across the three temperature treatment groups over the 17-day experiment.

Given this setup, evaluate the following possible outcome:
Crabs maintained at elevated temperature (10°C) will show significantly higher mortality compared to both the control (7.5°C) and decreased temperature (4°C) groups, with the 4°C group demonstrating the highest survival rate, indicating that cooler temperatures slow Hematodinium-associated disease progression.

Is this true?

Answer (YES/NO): NO